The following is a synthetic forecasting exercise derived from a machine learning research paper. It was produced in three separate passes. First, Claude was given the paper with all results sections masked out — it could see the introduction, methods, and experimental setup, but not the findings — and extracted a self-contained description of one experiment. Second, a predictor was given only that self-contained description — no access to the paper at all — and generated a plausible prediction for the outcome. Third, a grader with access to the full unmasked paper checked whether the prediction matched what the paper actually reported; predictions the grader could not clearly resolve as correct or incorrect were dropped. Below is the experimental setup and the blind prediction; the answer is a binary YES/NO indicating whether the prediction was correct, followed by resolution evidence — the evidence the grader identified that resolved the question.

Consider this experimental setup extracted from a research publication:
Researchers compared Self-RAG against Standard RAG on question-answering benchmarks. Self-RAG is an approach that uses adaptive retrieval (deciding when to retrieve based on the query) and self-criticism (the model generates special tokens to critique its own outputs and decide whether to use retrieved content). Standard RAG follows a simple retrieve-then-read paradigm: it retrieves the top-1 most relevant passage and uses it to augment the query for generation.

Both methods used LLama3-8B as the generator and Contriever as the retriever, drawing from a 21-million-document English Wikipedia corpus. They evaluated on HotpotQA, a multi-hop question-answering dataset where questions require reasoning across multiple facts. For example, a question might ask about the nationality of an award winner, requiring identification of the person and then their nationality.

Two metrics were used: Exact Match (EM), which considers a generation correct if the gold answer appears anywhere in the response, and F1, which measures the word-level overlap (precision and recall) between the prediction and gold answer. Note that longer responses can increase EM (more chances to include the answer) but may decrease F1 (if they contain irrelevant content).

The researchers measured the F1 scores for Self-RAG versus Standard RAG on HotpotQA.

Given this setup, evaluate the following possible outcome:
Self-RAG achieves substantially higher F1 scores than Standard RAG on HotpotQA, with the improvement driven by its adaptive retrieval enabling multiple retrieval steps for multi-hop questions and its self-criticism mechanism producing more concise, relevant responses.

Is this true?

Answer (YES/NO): NO